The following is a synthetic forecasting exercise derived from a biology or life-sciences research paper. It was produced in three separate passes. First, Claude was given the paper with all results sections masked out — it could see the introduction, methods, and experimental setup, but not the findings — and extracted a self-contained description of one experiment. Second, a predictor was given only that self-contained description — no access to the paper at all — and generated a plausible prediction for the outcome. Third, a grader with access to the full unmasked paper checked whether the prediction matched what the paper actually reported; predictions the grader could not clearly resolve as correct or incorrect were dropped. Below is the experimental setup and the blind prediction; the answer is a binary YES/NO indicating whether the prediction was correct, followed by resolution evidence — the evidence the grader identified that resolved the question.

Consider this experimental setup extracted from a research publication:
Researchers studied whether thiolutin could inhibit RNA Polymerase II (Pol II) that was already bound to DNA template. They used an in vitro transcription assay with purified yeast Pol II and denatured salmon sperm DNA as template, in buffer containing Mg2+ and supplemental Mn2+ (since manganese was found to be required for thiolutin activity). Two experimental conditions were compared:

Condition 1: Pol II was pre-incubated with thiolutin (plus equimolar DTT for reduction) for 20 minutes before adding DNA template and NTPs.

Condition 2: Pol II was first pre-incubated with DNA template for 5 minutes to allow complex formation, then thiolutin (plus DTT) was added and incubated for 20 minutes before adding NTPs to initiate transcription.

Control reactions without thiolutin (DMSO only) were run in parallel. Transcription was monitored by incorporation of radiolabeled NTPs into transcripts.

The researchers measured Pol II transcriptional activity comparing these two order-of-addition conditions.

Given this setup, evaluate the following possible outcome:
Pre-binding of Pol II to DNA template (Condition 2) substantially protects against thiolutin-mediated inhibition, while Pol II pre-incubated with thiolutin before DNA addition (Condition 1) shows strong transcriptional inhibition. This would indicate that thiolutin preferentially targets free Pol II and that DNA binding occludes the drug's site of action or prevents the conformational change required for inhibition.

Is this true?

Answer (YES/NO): YES